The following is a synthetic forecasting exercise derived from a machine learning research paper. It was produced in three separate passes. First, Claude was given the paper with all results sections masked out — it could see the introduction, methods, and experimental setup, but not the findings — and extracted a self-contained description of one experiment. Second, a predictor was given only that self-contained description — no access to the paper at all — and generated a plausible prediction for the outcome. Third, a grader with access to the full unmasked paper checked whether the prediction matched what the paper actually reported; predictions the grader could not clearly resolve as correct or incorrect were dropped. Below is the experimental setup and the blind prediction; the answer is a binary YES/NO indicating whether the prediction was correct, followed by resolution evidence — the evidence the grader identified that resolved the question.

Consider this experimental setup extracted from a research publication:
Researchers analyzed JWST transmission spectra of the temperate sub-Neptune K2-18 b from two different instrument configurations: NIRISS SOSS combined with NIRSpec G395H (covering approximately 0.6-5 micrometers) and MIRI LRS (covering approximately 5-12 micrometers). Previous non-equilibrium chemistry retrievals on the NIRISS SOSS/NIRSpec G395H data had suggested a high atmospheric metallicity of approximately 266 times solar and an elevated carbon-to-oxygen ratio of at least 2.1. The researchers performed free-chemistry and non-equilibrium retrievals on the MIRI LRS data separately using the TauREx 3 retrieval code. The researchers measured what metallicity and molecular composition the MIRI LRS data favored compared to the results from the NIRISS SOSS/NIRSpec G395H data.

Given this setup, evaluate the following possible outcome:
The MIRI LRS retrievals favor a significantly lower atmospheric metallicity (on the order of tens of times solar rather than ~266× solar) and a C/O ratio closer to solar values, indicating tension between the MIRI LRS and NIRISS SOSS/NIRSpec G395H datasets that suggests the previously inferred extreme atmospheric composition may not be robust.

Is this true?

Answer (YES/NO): YES